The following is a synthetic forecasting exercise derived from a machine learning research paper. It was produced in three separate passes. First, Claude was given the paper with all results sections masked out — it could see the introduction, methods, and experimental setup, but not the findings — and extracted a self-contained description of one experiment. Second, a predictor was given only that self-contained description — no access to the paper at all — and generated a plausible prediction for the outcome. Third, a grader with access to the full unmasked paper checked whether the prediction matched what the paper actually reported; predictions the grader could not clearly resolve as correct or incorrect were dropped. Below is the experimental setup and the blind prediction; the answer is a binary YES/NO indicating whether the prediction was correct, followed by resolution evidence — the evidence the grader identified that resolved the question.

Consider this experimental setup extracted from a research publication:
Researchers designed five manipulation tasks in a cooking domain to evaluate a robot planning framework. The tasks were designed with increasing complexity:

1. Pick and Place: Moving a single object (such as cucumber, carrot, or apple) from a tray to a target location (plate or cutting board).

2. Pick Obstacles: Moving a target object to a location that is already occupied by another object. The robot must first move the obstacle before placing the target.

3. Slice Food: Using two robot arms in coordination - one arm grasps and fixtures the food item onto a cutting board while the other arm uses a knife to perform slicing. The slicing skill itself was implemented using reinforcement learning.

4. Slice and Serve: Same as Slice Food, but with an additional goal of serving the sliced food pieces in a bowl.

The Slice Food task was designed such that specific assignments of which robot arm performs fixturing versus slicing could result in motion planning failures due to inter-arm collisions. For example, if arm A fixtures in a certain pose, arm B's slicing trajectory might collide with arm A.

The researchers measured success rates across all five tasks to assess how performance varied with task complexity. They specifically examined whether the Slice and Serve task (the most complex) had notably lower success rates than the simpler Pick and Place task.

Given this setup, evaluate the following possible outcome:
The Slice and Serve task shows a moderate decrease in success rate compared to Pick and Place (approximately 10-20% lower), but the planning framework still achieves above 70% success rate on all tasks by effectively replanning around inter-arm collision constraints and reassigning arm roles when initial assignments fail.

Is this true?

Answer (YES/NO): NO